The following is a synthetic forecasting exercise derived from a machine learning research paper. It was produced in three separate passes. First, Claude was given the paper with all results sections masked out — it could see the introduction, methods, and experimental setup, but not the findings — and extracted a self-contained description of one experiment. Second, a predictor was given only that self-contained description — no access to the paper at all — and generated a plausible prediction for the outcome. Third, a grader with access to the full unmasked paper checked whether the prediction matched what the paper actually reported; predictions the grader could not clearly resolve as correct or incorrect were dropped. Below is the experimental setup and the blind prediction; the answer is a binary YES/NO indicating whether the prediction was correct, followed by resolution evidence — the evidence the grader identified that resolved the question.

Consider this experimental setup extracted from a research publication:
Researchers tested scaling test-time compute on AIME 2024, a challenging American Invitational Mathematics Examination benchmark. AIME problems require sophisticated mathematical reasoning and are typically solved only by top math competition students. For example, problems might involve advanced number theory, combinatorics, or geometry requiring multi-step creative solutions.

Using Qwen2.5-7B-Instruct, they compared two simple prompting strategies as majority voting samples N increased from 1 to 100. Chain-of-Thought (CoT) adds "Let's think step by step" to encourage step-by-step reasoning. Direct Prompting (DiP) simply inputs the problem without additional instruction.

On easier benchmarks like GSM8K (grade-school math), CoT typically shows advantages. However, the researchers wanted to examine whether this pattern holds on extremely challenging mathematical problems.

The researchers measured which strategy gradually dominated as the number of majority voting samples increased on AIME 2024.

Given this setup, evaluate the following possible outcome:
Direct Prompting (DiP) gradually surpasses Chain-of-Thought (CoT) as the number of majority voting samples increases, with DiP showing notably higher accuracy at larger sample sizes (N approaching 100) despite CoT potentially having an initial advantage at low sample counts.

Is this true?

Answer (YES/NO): YES